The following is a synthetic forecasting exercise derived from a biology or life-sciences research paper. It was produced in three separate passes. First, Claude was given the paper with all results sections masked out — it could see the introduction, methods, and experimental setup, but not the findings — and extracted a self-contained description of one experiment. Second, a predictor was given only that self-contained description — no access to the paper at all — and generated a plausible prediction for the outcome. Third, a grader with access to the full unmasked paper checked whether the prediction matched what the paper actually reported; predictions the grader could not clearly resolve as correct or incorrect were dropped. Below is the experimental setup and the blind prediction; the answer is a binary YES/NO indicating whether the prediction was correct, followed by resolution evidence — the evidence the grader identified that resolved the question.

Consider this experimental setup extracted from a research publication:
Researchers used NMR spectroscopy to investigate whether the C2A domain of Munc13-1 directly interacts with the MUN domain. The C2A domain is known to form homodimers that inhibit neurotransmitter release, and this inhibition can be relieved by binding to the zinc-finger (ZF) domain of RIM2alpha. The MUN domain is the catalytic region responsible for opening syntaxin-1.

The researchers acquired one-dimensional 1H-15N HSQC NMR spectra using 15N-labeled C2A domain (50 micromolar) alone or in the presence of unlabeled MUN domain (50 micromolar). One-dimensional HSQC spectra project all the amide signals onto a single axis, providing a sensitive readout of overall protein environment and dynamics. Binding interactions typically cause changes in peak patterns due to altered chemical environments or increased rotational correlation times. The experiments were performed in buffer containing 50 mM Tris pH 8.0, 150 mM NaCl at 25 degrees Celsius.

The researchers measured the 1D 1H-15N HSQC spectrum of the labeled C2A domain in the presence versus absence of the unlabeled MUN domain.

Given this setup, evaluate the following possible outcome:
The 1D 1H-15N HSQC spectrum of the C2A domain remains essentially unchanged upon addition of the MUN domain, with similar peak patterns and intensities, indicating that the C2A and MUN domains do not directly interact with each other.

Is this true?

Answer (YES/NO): NO